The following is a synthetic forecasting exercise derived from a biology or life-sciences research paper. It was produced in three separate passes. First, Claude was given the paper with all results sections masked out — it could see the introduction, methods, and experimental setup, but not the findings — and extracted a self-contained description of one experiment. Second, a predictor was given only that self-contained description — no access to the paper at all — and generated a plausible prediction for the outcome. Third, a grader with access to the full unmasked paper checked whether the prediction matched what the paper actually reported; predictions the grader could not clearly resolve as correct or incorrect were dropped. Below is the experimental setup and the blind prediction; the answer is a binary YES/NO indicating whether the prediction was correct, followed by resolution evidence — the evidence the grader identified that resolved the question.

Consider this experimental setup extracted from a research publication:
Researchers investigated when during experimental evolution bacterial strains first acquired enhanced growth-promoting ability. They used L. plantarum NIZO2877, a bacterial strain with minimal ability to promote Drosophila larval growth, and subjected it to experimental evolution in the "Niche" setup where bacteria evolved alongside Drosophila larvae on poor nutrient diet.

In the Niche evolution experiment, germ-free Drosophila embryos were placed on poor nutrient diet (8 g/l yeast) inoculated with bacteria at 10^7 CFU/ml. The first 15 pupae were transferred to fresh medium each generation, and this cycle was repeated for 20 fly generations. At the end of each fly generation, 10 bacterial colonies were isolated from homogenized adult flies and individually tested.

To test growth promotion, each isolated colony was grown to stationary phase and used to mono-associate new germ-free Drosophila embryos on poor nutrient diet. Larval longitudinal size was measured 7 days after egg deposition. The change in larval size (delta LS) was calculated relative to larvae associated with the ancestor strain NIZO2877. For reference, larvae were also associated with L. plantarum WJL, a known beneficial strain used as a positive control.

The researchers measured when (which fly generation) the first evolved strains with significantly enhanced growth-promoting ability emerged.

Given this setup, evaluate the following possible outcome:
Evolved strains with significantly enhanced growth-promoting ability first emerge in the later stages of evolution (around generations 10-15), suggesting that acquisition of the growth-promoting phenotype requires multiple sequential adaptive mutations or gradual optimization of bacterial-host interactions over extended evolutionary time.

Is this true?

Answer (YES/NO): NO